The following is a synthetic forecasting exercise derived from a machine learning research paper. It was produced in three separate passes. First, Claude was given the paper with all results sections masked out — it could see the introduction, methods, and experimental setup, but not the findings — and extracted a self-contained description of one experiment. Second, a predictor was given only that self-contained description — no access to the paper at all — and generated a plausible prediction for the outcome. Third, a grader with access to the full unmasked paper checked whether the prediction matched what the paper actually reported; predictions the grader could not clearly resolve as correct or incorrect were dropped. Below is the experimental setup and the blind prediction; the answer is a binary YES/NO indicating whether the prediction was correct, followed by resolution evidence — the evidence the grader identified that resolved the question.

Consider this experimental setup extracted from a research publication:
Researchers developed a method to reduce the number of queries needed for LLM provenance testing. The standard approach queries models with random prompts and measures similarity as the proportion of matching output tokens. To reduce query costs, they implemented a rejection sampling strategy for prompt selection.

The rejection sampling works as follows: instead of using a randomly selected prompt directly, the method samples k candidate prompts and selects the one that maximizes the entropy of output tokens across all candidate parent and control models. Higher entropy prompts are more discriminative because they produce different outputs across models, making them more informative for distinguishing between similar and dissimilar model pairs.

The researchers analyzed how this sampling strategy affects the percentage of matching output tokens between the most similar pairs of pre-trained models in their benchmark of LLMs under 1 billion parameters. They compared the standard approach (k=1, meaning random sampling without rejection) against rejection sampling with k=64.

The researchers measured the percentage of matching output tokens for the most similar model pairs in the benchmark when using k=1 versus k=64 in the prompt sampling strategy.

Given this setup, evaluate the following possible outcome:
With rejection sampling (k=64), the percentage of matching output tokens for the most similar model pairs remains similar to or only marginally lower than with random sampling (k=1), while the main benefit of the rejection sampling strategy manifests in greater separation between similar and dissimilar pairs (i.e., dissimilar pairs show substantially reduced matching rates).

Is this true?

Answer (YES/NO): NO